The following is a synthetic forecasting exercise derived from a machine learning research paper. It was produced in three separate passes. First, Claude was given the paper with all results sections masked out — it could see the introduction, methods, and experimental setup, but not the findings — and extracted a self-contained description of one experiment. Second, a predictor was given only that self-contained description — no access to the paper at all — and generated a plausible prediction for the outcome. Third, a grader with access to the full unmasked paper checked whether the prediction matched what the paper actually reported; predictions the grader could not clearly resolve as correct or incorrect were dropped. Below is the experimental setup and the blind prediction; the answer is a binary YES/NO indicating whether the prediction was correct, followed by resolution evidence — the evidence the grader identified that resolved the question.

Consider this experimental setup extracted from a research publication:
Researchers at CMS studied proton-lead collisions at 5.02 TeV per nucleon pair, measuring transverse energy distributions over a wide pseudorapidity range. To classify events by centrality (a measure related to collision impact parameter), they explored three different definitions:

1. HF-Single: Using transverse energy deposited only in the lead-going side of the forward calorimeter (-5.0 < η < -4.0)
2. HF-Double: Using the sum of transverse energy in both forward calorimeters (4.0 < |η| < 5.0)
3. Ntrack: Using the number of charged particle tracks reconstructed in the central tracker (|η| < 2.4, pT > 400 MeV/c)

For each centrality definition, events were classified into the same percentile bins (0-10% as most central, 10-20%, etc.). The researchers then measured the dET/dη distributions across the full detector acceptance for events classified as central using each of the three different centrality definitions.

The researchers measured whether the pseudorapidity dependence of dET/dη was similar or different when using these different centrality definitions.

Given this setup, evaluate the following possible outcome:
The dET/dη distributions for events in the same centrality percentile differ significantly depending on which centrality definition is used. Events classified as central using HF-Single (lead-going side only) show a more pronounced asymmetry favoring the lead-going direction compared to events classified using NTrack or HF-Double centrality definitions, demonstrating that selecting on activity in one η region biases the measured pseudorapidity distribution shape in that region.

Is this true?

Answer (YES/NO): YES